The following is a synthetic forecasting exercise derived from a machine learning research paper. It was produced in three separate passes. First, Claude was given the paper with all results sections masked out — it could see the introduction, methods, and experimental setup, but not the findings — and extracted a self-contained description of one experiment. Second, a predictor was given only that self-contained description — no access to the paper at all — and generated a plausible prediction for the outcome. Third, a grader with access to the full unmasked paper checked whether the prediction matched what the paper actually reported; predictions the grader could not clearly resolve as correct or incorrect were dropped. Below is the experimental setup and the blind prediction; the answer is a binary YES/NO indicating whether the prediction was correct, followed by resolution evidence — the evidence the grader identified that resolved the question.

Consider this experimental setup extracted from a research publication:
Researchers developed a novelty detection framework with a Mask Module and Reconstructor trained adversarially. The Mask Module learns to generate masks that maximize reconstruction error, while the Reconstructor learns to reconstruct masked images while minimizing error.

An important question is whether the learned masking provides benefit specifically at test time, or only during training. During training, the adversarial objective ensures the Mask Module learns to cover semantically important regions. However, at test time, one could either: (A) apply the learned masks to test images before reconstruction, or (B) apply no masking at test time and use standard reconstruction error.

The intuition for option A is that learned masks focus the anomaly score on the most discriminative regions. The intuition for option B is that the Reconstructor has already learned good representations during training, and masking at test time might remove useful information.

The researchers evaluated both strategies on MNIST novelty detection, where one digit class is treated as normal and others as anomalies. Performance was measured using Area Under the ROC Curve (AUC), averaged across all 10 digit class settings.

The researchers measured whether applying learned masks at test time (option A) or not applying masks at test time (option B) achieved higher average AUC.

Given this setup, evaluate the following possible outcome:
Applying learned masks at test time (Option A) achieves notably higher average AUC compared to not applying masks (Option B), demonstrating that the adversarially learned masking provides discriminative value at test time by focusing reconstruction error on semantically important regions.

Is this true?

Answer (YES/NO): YES